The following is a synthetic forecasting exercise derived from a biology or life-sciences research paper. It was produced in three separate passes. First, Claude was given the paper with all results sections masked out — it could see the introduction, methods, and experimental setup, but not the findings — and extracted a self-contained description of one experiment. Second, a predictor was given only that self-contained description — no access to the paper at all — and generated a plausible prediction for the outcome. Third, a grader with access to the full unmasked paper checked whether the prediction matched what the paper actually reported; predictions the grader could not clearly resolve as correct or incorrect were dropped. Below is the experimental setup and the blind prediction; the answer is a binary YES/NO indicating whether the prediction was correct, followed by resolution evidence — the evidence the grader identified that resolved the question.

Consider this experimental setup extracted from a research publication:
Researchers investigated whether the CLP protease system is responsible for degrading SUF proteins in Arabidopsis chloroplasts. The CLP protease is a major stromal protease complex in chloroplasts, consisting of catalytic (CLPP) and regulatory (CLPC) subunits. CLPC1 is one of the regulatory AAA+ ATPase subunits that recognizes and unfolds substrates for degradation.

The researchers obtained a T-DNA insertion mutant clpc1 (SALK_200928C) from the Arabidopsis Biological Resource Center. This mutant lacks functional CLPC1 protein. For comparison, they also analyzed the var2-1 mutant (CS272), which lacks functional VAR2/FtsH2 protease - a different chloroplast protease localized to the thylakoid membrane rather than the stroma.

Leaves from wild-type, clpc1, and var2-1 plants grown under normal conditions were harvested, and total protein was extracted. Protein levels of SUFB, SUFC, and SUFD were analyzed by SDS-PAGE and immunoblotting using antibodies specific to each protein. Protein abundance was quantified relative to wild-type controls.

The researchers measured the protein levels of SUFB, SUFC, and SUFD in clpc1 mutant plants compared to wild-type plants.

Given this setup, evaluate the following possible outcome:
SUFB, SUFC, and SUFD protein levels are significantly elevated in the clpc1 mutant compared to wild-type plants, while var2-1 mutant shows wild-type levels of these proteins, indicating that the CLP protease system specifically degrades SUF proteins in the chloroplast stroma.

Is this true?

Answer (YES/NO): YES